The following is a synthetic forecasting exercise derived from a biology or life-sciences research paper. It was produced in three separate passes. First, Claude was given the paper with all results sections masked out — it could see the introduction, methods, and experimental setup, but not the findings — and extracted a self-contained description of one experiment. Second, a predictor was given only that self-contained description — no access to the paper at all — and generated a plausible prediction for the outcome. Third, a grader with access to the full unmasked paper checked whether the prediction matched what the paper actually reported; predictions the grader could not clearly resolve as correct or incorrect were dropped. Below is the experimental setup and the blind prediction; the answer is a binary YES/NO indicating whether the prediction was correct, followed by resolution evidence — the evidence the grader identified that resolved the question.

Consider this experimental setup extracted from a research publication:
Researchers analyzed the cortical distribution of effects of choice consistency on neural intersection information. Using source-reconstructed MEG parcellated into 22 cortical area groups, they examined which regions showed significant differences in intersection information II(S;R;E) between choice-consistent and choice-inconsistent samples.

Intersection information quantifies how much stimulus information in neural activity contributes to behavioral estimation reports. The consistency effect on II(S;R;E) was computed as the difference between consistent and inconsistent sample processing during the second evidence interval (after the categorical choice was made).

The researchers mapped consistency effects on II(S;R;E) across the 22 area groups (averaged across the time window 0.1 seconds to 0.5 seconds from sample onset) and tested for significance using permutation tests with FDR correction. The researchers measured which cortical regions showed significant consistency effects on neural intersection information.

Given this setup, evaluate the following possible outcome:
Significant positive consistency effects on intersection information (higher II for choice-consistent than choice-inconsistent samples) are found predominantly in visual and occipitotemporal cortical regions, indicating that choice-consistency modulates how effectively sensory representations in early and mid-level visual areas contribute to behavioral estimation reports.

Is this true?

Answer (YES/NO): NO